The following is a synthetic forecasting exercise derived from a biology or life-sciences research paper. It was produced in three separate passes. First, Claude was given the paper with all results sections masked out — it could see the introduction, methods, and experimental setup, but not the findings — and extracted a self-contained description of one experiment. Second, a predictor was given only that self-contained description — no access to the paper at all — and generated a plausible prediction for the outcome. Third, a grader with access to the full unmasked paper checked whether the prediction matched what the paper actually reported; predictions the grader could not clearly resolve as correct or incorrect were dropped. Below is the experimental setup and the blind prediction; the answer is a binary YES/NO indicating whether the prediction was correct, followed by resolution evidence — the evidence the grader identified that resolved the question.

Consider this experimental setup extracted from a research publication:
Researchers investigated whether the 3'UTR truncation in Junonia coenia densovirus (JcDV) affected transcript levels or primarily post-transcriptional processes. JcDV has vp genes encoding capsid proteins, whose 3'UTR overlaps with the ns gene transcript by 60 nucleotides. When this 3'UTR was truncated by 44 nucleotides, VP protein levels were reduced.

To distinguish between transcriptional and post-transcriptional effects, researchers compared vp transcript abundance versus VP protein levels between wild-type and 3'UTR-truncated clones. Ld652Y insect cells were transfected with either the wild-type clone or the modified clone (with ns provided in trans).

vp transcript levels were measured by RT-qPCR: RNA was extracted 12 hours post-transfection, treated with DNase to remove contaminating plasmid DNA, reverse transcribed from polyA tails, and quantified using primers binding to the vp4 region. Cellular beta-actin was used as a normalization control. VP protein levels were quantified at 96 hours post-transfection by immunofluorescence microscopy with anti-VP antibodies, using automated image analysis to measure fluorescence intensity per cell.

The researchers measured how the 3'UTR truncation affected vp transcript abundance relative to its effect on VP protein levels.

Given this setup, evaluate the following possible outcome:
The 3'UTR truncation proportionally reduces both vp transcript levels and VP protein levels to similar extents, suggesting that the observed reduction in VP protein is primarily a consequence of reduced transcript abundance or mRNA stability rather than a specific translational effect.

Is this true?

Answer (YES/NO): YES